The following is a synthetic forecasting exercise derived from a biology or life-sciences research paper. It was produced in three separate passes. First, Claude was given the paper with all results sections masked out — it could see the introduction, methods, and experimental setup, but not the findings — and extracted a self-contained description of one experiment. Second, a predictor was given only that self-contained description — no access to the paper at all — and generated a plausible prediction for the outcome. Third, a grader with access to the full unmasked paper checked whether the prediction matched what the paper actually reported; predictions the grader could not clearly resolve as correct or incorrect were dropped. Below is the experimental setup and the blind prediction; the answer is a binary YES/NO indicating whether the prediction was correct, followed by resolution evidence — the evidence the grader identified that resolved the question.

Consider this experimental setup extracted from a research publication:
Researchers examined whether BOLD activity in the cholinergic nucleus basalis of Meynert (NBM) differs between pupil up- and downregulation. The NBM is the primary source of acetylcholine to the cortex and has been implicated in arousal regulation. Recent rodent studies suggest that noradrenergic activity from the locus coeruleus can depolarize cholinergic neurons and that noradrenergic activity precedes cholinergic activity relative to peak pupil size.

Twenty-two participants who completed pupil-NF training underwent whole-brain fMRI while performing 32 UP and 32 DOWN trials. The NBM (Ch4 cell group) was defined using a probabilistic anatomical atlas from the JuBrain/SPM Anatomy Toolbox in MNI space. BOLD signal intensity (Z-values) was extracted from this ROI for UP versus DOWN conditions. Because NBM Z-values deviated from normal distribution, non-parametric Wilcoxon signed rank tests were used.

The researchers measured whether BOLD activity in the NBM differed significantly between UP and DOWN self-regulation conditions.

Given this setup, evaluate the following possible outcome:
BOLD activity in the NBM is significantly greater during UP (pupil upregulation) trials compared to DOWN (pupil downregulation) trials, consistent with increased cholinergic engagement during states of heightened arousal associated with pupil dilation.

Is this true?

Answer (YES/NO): NO